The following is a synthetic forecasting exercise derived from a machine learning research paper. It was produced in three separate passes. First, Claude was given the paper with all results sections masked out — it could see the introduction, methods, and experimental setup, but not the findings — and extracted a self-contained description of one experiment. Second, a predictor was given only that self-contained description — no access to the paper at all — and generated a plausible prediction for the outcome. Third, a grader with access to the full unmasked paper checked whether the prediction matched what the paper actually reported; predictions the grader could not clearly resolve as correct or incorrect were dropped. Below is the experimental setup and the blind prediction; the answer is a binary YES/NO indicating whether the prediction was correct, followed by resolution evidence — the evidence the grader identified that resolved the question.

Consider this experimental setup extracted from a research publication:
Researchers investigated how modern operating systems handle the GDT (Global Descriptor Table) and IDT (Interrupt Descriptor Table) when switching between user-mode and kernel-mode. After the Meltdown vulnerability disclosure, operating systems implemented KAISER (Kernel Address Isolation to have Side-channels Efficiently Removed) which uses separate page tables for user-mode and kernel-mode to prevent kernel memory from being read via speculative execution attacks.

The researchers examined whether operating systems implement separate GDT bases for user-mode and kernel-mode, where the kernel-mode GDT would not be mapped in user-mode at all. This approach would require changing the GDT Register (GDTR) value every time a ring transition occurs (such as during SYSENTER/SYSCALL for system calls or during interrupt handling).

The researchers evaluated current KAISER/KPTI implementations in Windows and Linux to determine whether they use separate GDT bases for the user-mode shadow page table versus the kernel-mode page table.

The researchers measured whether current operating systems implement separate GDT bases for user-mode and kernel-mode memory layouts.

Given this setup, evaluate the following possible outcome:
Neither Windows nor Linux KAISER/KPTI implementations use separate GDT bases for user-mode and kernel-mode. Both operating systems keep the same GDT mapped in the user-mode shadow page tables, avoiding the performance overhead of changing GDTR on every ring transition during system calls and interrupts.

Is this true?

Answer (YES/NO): YES